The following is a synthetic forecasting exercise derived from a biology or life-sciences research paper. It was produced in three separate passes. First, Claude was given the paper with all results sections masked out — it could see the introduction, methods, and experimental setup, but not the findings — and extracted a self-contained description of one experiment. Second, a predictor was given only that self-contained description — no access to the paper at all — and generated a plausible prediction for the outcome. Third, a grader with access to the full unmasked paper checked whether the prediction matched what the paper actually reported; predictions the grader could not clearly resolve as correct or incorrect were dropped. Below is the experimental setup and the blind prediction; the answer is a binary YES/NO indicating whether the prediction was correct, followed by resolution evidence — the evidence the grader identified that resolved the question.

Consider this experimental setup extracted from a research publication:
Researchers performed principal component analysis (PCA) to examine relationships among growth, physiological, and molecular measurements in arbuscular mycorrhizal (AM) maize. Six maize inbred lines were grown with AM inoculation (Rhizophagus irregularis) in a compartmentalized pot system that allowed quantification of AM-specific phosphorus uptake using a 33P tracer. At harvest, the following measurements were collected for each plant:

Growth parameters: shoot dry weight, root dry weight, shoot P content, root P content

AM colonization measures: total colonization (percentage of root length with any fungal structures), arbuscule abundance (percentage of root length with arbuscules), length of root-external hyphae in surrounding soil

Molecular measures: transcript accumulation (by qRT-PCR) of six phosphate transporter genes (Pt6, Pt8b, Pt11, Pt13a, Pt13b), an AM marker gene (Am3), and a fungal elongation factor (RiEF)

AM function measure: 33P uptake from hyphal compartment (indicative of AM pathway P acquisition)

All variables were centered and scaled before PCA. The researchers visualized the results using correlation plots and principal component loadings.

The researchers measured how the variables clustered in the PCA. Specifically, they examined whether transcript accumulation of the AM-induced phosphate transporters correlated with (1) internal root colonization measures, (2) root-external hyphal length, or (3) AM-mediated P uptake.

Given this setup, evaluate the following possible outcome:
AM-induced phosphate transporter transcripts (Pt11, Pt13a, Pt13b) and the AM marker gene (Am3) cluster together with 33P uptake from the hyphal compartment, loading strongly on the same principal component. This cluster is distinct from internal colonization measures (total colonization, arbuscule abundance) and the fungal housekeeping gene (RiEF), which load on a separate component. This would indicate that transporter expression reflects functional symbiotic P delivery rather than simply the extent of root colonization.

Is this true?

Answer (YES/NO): NO